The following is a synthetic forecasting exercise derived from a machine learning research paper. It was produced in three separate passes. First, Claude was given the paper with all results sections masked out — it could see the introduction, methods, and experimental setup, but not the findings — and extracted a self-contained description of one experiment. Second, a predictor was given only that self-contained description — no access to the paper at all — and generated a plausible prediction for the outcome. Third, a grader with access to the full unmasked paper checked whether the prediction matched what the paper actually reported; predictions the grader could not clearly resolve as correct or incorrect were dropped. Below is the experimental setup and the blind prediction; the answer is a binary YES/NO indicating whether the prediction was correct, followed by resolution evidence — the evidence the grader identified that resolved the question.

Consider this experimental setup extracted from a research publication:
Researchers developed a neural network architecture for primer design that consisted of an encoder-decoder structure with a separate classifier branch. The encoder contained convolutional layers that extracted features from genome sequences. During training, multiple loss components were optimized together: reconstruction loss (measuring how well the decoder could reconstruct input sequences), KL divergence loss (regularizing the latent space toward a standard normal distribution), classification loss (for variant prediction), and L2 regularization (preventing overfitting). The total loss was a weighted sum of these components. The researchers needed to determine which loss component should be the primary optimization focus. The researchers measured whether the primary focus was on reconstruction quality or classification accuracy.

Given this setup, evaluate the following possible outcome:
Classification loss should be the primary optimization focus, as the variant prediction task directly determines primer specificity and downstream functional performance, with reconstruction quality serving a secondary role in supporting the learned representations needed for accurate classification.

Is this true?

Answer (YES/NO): YES